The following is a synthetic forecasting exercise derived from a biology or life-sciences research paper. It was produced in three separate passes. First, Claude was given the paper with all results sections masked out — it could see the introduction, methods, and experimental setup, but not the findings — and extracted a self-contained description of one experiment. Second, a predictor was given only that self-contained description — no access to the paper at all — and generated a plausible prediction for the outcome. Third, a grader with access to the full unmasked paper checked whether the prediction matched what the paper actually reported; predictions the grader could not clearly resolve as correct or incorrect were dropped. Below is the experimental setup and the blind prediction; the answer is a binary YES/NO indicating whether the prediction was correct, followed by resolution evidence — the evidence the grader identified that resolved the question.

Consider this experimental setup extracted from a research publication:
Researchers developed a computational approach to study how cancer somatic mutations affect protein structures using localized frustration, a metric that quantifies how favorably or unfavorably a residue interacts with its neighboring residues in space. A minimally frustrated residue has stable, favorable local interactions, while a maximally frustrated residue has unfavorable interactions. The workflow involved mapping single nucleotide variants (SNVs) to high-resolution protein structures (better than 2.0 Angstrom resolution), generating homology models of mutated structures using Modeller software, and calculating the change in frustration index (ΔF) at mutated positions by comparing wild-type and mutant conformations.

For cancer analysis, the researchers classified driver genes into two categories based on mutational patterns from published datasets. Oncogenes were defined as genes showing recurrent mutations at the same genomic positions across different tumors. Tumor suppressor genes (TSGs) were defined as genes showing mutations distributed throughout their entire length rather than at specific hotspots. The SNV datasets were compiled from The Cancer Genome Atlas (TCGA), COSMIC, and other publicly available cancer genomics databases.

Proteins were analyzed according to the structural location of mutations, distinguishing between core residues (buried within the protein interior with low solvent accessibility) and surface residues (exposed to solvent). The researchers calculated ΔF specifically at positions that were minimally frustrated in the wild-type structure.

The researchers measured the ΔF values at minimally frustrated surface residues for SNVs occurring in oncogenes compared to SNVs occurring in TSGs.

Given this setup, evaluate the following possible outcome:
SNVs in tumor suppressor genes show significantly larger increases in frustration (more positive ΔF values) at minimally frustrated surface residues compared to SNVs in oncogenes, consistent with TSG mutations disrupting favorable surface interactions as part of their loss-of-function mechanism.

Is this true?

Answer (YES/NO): NO